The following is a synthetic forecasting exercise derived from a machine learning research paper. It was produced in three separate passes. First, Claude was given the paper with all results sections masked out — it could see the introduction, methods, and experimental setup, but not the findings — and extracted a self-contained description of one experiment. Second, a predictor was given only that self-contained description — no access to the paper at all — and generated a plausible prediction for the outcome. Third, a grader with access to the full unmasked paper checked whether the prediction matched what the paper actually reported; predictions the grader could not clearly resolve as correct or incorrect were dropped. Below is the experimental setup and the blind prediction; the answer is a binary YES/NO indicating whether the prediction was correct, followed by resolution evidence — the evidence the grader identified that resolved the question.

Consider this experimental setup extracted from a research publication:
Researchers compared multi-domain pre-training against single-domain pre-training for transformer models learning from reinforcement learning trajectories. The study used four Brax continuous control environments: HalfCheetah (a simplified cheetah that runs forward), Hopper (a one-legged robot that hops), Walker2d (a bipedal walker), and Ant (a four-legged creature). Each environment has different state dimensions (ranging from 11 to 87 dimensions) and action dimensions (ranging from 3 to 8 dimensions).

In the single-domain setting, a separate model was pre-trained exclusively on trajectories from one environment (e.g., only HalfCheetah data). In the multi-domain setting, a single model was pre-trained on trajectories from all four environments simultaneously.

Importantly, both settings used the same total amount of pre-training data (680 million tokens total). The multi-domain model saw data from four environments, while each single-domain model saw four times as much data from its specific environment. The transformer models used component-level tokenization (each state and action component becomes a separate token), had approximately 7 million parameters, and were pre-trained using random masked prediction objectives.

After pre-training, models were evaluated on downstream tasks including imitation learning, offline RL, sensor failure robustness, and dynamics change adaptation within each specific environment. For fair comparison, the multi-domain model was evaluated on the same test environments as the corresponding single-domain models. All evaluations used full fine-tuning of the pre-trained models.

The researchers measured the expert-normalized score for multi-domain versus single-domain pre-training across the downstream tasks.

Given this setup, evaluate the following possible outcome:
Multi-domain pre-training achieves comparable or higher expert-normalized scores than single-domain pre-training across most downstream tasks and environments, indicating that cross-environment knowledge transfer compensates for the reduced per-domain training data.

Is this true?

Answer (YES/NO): YES